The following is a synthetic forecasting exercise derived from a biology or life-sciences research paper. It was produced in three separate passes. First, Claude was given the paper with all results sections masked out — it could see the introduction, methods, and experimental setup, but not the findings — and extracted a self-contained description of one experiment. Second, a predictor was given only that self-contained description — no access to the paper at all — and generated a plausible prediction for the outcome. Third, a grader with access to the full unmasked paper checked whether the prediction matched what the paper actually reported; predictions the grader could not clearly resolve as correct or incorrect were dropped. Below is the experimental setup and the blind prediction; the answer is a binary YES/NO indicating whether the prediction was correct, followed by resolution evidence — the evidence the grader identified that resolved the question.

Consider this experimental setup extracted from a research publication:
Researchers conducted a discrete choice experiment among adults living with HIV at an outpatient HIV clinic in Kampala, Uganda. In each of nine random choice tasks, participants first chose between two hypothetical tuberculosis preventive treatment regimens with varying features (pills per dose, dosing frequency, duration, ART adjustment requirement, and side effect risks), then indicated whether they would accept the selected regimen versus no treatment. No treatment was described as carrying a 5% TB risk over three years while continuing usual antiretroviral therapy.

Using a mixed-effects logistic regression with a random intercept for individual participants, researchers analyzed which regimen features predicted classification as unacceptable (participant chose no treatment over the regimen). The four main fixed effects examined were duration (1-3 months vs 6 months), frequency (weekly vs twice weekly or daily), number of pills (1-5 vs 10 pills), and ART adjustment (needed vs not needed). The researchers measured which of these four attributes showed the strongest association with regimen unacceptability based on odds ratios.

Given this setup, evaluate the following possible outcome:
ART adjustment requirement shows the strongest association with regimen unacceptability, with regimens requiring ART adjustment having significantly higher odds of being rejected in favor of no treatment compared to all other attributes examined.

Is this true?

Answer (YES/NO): YES